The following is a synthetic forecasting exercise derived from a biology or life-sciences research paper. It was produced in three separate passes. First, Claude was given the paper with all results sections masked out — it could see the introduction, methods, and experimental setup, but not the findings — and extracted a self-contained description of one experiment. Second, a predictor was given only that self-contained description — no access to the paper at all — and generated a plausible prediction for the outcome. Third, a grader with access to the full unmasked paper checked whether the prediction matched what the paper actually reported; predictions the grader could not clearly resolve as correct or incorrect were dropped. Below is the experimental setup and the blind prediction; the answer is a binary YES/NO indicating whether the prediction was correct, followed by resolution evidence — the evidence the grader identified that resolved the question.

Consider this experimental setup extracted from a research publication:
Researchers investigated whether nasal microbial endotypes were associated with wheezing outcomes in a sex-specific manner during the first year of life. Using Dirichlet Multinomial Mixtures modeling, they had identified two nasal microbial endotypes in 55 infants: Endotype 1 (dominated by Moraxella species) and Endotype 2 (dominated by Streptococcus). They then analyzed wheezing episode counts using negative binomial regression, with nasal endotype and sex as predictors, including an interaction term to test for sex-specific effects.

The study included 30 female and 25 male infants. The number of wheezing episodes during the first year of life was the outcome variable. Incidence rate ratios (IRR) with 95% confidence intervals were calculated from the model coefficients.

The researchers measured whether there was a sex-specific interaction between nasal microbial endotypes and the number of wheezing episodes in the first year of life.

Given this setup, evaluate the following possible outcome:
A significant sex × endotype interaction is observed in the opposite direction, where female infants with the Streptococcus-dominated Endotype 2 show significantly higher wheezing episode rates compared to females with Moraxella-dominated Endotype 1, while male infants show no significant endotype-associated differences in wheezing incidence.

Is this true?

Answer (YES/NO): NO